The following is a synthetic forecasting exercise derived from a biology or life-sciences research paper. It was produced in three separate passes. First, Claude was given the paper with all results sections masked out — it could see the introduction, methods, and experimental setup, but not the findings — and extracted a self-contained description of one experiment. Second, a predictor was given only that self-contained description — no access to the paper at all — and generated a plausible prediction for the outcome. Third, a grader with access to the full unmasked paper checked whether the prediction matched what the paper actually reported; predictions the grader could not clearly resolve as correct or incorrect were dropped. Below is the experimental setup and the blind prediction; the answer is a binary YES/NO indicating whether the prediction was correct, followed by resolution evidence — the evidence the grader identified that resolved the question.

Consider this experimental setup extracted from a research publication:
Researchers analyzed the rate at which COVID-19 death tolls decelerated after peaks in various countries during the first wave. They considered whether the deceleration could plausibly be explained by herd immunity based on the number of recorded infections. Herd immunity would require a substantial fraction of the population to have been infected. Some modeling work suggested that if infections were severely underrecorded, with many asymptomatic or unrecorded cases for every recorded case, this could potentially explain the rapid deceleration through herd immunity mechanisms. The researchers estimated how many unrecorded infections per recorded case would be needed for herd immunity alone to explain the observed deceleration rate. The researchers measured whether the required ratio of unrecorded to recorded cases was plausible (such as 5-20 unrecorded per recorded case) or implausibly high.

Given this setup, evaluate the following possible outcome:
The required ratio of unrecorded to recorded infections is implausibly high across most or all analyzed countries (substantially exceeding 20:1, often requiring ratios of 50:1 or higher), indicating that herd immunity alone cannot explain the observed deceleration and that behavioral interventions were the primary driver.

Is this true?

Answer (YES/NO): YES